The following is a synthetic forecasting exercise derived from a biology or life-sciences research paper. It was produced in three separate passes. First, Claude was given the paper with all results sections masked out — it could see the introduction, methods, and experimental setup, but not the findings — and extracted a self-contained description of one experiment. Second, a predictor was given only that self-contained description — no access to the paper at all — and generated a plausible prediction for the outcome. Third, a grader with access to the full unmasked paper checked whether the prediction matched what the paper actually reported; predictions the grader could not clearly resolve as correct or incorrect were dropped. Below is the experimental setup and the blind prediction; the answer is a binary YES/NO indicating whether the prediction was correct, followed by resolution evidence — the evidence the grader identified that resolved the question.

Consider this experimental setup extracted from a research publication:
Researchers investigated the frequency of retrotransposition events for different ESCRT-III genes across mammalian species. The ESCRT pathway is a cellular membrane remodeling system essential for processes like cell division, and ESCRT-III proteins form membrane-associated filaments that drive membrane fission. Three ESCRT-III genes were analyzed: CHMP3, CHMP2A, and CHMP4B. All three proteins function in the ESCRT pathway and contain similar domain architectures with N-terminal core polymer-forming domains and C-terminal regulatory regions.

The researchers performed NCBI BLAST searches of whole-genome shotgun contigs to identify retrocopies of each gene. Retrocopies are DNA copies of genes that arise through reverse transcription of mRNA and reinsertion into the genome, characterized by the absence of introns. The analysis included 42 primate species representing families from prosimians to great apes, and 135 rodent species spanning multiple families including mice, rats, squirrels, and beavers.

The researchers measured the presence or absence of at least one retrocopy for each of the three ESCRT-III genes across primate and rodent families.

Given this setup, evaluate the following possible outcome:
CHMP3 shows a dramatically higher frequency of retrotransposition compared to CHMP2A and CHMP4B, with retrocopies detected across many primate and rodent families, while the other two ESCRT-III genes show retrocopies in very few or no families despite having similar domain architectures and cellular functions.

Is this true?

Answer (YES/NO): YES